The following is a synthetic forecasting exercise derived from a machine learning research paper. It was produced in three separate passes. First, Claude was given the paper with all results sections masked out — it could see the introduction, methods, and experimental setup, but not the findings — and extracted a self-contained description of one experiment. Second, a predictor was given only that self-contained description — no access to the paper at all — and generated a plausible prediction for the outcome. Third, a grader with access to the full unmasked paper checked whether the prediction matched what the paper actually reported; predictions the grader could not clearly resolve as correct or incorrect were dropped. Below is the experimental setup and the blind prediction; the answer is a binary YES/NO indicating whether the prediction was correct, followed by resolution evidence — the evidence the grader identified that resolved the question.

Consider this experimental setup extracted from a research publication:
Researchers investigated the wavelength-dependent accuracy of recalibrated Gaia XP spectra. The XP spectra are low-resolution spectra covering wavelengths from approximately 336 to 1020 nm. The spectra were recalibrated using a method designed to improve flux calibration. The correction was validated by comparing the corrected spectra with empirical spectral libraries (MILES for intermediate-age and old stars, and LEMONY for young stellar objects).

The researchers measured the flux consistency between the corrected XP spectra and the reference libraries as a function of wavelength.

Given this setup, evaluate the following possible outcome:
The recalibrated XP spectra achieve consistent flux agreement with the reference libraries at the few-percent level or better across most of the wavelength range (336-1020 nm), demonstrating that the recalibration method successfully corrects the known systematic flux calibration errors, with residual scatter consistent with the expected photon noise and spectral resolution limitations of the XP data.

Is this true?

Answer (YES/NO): YES